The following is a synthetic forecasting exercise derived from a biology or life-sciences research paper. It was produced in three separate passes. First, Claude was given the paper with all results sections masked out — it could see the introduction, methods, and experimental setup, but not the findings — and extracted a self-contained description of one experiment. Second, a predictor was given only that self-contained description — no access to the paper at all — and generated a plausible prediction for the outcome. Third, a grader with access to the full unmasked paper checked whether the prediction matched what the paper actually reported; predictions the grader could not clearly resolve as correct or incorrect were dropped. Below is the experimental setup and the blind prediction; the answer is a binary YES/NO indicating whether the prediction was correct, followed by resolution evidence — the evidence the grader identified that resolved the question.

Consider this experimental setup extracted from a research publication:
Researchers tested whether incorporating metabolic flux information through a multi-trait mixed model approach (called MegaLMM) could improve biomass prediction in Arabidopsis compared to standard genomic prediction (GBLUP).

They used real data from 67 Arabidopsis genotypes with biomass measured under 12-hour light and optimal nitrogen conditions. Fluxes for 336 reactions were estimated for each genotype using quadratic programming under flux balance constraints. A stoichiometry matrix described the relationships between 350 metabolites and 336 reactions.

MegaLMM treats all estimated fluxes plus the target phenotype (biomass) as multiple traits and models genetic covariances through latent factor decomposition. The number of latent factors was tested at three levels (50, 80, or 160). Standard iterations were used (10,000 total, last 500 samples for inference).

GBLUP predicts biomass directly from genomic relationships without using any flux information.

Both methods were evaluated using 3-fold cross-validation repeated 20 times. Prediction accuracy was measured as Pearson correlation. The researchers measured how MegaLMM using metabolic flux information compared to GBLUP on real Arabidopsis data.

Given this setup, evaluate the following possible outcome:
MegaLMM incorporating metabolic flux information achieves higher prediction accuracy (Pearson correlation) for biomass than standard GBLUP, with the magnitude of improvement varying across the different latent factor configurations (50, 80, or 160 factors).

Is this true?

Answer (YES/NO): NO